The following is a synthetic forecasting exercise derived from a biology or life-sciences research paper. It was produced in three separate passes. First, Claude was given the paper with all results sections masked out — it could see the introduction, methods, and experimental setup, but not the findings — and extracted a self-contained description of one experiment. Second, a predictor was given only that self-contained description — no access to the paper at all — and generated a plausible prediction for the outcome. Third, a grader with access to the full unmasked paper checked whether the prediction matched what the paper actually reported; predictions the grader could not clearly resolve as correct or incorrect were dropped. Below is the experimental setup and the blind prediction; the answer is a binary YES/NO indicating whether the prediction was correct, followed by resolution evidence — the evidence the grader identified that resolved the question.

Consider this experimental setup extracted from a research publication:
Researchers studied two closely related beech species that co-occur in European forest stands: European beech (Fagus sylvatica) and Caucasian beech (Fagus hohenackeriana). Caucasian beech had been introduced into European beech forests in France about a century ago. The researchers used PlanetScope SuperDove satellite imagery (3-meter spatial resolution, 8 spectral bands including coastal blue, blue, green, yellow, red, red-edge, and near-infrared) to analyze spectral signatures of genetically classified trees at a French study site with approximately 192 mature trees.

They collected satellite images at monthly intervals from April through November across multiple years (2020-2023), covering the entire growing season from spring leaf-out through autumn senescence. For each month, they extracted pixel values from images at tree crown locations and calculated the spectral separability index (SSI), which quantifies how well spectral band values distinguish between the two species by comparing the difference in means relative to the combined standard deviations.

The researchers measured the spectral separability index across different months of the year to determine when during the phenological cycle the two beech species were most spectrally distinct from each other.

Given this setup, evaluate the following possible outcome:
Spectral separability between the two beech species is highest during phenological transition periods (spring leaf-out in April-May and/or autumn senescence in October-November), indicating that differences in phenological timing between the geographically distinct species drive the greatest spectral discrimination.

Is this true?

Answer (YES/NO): YES